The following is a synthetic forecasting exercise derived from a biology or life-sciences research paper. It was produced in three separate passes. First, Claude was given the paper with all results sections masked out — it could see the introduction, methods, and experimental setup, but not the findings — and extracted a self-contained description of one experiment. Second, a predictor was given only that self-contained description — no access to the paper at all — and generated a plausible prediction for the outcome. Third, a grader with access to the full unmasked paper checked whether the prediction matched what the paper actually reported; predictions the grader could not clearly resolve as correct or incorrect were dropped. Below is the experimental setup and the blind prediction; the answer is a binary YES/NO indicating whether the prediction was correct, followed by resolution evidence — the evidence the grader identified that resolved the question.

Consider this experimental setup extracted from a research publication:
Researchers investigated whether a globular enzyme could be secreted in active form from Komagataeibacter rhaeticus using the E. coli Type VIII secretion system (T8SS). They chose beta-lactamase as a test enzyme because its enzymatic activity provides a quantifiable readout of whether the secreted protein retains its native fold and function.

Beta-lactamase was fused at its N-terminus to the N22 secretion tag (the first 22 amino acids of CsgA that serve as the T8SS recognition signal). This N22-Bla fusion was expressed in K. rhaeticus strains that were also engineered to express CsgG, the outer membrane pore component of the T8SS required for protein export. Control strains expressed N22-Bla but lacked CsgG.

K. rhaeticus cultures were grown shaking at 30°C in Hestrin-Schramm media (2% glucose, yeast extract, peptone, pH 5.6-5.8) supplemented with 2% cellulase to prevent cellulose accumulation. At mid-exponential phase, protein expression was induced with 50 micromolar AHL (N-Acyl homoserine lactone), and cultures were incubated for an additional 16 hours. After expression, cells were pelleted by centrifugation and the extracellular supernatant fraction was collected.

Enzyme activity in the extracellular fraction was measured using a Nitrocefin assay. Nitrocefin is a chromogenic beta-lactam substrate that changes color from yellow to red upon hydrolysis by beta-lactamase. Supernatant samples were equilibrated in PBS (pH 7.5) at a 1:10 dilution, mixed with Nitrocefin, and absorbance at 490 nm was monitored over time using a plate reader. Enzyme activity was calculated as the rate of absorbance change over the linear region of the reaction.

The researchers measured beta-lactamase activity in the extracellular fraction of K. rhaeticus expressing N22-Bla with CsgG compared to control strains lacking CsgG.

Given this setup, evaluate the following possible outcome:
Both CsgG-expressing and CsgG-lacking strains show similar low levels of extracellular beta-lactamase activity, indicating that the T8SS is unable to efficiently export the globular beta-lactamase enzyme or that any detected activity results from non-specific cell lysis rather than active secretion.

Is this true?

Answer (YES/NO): NO